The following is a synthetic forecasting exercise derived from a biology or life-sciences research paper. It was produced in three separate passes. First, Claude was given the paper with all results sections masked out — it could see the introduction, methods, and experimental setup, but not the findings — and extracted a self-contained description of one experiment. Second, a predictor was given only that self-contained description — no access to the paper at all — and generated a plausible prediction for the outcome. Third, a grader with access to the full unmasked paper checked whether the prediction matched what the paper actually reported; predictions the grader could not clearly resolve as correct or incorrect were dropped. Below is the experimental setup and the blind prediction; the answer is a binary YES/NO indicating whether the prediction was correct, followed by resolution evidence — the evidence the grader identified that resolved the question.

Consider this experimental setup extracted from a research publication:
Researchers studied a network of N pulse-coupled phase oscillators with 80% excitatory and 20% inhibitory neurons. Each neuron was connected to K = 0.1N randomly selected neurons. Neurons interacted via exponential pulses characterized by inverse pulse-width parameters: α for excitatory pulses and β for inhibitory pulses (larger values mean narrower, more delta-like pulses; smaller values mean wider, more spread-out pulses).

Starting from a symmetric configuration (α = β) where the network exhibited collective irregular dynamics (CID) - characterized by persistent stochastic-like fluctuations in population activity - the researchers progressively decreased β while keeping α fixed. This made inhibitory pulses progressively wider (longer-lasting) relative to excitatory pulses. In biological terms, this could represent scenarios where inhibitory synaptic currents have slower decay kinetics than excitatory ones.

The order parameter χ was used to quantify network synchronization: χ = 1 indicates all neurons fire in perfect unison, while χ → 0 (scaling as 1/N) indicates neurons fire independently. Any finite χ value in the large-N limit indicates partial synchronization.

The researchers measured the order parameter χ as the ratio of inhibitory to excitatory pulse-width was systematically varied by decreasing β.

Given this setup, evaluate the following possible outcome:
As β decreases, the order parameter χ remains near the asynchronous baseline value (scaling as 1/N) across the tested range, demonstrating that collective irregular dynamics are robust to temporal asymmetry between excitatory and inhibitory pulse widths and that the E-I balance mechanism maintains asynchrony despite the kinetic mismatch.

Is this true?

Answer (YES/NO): NO